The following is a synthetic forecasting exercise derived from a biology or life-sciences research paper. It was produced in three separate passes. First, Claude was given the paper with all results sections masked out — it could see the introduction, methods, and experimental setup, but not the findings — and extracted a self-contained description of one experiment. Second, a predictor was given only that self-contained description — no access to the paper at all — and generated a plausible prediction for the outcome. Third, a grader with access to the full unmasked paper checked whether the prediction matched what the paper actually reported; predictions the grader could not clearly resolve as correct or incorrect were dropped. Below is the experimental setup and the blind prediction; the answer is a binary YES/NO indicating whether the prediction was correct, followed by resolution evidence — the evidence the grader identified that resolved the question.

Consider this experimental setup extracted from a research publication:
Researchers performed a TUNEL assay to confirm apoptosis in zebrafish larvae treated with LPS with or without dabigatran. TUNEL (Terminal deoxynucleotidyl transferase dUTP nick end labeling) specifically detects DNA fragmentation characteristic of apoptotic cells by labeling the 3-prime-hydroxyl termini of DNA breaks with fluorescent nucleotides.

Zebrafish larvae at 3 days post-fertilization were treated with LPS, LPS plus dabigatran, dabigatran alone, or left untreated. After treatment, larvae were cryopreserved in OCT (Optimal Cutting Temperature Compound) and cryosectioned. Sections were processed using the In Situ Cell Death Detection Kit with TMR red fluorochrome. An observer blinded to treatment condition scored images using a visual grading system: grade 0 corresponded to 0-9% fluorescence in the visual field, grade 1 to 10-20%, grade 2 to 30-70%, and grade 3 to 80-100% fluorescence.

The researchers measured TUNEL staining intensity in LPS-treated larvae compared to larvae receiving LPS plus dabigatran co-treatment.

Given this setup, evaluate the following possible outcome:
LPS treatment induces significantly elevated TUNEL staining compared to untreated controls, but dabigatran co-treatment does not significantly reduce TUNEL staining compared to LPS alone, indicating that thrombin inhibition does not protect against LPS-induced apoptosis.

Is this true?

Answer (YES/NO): NO